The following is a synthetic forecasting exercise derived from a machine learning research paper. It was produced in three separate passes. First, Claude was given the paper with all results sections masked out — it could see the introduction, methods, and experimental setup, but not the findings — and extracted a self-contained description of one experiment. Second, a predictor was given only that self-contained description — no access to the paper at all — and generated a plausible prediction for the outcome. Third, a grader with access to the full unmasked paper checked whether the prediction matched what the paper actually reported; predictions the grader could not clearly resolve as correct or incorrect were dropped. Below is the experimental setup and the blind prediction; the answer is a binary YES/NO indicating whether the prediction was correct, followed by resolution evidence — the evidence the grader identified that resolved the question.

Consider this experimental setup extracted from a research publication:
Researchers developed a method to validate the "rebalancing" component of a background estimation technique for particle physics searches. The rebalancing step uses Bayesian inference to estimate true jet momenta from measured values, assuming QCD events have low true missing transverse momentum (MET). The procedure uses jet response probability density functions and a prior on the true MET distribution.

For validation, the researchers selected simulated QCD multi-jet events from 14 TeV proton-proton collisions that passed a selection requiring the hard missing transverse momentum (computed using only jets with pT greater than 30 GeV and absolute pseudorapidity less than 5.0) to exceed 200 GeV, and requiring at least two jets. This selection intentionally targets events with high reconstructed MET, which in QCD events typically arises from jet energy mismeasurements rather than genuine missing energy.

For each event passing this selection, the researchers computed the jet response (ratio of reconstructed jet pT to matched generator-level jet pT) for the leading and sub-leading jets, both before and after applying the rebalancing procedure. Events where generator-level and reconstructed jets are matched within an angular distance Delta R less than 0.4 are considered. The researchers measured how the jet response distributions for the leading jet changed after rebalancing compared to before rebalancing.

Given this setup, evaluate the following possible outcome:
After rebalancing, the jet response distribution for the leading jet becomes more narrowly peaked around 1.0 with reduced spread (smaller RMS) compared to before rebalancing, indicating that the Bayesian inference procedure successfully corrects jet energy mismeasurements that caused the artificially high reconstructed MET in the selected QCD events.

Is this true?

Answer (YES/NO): YES